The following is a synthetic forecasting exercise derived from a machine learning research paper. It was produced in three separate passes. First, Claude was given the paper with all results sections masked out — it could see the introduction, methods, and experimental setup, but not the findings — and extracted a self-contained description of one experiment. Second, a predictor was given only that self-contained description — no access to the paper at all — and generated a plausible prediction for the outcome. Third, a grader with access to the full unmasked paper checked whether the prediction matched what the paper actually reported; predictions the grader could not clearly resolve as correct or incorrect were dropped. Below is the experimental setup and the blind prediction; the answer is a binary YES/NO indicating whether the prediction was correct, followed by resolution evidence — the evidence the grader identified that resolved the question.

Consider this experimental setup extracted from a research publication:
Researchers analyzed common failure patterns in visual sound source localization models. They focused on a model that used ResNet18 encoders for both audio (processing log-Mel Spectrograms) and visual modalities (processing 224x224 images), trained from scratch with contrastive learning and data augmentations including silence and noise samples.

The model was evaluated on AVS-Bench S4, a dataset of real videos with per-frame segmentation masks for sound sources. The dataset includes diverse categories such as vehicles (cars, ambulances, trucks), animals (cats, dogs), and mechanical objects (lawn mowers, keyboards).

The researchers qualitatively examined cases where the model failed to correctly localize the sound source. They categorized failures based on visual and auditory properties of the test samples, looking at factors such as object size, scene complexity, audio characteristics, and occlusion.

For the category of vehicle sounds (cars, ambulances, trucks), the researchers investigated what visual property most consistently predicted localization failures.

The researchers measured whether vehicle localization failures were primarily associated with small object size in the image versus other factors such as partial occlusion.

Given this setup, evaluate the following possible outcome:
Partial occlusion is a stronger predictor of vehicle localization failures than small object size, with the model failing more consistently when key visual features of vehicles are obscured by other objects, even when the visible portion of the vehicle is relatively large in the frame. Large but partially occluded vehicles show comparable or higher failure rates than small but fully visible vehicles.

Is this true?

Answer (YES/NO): NO